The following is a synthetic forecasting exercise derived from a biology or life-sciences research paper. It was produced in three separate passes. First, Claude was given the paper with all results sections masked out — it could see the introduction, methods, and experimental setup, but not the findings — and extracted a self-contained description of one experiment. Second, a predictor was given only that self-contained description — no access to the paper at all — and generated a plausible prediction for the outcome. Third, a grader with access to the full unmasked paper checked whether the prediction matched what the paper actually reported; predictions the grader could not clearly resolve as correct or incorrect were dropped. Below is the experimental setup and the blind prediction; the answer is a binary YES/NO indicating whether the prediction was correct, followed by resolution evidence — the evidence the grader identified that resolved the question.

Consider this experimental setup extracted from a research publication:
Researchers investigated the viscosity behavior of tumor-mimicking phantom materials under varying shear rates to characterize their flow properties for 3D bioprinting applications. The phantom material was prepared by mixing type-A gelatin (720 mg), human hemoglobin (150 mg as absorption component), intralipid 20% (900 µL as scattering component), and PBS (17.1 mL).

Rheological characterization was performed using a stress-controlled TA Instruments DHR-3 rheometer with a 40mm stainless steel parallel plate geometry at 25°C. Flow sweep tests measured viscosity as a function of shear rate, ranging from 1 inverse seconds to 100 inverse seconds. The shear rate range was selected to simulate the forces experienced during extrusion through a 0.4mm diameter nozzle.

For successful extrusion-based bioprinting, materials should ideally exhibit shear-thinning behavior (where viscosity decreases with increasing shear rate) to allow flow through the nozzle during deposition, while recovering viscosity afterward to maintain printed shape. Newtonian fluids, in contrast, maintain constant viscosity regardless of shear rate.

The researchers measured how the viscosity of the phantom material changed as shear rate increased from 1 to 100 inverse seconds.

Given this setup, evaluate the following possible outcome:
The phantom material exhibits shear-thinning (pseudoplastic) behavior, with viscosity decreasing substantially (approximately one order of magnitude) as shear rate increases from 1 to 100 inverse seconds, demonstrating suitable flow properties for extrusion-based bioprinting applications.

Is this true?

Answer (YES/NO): NO